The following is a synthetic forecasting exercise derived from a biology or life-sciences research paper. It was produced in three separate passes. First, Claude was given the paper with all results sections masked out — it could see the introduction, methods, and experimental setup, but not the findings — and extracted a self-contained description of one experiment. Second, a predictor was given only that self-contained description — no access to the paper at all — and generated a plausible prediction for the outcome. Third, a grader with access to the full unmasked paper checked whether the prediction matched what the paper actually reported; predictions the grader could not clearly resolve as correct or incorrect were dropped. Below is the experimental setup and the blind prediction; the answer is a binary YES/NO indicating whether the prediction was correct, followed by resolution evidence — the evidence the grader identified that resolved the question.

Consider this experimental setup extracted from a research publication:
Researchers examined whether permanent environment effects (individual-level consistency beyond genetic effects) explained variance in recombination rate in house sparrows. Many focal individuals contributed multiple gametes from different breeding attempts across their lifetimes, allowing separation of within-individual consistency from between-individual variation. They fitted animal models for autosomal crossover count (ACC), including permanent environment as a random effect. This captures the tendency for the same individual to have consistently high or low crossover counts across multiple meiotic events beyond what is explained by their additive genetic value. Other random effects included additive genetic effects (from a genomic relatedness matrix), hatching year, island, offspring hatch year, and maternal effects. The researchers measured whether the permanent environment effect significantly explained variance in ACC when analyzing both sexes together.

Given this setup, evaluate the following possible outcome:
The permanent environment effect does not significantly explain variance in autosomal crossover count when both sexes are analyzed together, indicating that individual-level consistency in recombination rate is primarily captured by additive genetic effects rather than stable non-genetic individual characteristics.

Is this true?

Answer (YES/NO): NO